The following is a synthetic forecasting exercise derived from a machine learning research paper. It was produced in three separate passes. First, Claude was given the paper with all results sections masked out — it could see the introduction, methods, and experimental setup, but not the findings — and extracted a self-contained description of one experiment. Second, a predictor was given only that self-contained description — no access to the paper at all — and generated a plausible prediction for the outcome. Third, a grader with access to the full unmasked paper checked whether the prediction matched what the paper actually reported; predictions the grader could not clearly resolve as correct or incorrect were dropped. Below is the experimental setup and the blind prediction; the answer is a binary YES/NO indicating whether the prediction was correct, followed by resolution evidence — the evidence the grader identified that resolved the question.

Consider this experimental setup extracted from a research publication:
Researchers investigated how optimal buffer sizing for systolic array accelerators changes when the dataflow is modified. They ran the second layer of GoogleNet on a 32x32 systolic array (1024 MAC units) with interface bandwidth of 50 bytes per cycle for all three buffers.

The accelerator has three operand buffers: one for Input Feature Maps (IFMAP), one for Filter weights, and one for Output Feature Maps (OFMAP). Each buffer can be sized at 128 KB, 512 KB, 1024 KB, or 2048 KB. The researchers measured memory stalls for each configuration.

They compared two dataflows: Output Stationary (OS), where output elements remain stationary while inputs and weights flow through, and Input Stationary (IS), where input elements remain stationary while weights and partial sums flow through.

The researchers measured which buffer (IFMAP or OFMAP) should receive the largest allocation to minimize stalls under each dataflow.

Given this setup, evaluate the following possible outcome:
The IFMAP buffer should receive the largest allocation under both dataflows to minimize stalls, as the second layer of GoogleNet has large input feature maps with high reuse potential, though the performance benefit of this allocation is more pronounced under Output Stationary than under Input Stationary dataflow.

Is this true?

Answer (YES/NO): NO